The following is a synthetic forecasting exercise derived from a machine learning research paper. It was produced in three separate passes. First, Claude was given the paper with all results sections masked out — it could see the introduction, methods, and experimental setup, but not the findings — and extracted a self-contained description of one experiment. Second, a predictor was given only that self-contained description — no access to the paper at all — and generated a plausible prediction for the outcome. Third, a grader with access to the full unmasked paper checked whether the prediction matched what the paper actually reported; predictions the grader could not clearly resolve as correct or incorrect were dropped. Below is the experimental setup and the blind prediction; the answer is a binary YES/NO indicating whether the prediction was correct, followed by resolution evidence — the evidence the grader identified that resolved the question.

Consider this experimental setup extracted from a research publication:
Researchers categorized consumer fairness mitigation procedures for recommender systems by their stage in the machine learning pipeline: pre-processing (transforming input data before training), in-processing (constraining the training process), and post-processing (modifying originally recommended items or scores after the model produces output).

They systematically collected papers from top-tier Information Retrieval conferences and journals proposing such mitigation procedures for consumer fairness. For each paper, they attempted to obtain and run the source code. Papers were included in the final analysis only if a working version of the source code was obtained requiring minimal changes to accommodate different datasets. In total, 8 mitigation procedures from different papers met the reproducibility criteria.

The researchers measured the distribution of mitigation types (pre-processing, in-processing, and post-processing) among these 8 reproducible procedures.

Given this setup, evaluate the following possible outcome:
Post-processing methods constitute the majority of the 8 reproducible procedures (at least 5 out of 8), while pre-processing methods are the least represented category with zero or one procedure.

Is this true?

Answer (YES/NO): NO